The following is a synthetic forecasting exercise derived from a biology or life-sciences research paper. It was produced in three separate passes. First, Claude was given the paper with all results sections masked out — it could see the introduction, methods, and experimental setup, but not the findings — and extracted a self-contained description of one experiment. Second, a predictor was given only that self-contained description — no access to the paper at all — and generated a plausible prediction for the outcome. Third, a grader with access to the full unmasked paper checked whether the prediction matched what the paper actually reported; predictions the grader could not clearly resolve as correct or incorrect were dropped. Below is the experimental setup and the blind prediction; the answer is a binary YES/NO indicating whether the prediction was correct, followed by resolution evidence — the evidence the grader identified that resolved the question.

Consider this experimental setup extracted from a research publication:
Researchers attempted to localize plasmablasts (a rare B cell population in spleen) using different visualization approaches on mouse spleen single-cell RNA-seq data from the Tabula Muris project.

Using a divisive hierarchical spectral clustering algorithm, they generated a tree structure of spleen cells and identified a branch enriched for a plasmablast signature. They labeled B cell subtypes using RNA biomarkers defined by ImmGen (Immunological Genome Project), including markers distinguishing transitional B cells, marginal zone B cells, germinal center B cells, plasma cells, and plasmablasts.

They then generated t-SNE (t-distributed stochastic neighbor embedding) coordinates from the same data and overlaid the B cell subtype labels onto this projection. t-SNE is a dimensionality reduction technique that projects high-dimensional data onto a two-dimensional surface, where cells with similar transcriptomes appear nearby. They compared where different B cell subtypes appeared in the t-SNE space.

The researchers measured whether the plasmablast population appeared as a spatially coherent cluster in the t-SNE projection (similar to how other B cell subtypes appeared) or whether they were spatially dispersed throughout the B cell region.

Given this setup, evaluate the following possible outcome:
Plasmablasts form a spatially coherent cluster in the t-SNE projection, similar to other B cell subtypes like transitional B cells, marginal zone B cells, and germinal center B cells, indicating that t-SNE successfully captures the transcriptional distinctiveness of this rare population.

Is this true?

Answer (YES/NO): NO